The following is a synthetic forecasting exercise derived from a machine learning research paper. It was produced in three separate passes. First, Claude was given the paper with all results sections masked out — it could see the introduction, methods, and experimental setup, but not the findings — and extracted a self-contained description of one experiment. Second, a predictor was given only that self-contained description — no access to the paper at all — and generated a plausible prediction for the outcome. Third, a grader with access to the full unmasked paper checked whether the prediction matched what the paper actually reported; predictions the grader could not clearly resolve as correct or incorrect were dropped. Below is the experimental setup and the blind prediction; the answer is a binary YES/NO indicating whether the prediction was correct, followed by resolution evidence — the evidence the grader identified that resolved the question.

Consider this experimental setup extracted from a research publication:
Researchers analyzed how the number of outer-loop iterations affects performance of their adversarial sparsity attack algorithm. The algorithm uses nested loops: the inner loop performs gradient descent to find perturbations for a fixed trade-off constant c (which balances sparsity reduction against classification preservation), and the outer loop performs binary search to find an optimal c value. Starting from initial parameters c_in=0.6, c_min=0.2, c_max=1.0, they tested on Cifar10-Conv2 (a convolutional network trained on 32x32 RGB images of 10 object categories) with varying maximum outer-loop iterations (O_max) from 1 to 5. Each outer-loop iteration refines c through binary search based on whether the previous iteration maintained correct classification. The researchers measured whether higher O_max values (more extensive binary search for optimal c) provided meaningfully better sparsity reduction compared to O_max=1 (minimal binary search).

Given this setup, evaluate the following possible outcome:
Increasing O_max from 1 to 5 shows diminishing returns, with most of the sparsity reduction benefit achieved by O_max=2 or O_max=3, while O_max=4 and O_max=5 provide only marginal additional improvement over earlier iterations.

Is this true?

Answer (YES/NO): NO